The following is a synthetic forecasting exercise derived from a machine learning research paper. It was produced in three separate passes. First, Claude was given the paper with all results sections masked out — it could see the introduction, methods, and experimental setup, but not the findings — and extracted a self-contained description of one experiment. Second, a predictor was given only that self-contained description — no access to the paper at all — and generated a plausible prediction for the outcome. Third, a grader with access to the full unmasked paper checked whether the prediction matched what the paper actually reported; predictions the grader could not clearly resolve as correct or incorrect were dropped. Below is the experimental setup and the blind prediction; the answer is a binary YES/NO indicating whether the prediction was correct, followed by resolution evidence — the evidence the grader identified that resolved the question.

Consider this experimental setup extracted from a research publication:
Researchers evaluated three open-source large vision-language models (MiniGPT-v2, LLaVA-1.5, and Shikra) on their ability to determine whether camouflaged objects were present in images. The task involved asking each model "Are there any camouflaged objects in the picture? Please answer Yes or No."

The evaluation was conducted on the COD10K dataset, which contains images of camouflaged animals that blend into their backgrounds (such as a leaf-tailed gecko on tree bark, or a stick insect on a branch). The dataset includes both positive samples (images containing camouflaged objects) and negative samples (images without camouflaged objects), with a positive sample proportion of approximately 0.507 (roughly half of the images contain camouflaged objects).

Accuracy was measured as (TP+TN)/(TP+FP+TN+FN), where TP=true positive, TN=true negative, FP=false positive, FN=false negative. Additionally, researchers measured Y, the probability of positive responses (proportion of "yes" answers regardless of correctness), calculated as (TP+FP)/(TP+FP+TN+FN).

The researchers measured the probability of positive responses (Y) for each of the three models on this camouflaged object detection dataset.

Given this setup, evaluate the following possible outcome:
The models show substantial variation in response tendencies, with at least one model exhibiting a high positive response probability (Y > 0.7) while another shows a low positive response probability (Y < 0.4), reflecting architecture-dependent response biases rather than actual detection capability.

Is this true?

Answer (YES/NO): YES